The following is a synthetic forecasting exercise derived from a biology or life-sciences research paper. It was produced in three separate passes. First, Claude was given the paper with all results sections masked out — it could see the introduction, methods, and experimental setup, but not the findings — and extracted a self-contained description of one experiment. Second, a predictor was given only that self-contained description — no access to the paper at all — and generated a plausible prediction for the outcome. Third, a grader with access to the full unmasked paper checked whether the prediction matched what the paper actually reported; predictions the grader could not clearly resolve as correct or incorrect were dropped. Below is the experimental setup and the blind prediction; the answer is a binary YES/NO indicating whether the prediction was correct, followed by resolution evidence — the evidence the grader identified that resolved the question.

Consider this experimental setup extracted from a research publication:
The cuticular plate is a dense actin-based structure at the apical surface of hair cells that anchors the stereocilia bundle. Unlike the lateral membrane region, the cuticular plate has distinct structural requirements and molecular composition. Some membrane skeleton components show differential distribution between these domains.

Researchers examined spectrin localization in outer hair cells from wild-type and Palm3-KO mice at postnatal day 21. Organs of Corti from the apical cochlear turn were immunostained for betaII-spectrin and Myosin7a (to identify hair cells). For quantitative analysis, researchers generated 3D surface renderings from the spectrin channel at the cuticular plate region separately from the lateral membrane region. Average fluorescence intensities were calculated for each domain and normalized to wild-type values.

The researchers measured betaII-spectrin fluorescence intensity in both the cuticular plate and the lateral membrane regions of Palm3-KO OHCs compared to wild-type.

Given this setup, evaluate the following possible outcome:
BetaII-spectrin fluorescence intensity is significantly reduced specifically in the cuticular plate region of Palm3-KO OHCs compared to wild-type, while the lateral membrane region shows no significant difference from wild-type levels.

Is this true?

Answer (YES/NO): NO